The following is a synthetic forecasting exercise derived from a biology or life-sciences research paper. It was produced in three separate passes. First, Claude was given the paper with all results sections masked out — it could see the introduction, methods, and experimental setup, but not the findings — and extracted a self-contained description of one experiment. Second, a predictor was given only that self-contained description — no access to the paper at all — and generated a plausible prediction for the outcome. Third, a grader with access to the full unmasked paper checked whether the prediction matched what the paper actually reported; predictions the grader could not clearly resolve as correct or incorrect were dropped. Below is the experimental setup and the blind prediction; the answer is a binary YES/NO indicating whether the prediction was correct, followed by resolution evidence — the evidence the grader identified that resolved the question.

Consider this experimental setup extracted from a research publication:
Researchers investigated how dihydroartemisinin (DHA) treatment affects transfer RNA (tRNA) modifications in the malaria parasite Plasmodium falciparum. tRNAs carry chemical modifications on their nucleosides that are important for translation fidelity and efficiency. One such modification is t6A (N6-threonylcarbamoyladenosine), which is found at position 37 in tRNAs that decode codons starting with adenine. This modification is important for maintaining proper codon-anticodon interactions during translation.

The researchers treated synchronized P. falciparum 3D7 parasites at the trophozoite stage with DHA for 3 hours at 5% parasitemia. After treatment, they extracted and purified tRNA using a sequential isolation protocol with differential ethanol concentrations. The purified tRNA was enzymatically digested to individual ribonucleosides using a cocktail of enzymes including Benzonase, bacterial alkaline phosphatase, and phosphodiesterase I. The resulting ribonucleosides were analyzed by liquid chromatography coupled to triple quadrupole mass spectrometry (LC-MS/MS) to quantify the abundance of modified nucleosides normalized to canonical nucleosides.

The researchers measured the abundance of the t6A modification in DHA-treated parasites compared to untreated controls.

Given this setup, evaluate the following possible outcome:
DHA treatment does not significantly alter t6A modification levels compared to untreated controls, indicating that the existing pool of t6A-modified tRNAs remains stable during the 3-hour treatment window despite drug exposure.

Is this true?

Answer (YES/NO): NO